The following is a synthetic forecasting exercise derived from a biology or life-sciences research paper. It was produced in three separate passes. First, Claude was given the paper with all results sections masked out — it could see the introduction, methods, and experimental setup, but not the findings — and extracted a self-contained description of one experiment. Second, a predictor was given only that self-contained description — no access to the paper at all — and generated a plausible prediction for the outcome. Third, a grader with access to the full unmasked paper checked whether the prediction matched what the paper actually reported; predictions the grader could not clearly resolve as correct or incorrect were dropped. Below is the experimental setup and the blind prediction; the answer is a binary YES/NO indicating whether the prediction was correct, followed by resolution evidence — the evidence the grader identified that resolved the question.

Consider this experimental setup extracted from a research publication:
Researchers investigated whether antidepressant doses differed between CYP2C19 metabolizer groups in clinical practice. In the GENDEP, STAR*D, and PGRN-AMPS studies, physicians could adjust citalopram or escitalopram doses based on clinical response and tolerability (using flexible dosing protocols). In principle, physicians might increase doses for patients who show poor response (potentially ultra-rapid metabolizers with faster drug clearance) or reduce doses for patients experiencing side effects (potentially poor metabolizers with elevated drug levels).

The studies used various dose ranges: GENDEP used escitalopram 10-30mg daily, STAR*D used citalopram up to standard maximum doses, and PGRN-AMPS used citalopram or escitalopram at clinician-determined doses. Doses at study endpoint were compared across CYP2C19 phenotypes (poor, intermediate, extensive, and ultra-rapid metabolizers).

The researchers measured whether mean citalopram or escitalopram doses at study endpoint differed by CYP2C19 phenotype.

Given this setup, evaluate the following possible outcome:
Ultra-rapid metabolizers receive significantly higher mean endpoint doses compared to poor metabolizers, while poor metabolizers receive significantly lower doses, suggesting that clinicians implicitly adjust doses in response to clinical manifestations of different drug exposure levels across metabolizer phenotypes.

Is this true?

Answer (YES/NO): NO